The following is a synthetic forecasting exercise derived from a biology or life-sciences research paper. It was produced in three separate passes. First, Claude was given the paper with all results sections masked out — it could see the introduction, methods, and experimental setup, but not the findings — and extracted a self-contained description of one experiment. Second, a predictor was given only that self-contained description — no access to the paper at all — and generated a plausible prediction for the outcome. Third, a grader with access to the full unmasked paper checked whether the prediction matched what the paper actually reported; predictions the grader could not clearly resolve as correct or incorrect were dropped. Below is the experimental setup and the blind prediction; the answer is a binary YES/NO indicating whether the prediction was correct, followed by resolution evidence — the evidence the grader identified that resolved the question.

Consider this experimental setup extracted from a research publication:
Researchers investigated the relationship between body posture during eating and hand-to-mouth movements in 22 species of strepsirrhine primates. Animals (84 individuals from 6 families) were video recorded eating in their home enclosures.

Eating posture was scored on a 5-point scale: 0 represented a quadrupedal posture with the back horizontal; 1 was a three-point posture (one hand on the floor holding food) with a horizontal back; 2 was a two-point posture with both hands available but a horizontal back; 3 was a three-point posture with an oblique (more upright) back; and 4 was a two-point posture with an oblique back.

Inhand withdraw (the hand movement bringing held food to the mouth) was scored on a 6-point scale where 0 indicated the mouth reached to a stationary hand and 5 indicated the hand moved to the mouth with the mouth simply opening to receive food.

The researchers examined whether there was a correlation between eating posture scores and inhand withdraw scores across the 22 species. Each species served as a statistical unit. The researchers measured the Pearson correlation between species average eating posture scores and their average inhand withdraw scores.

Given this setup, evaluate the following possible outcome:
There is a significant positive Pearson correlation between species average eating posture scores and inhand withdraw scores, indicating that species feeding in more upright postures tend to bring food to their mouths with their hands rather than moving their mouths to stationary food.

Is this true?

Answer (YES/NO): NO